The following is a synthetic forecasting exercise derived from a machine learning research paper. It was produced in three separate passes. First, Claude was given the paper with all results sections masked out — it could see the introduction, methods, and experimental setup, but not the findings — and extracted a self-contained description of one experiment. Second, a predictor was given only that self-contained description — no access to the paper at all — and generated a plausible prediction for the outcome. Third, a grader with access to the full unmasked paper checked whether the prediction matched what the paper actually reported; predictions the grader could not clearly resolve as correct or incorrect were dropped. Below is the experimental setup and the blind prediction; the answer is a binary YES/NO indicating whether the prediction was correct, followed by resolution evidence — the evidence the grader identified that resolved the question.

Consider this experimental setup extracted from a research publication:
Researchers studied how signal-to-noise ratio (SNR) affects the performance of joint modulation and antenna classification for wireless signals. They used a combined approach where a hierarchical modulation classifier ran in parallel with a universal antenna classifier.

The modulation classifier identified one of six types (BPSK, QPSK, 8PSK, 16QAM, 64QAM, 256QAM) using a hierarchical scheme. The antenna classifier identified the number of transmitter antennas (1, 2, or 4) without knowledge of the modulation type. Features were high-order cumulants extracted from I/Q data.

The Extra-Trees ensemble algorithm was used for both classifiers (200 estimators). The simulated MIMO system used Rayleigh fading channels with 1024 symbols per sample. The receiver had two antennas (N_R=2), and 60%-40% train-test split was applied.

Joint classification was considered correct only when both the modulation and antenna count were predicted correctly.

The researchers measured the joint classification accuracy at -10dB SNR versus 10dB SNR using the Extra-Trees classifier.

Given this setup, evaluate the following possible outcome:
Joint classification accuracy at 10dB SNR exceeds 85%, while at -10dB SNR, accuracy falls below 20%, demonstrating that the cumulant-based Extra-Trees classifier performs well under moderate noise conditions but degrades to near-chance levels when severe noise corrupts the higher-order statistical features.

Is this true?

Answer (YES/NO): NO